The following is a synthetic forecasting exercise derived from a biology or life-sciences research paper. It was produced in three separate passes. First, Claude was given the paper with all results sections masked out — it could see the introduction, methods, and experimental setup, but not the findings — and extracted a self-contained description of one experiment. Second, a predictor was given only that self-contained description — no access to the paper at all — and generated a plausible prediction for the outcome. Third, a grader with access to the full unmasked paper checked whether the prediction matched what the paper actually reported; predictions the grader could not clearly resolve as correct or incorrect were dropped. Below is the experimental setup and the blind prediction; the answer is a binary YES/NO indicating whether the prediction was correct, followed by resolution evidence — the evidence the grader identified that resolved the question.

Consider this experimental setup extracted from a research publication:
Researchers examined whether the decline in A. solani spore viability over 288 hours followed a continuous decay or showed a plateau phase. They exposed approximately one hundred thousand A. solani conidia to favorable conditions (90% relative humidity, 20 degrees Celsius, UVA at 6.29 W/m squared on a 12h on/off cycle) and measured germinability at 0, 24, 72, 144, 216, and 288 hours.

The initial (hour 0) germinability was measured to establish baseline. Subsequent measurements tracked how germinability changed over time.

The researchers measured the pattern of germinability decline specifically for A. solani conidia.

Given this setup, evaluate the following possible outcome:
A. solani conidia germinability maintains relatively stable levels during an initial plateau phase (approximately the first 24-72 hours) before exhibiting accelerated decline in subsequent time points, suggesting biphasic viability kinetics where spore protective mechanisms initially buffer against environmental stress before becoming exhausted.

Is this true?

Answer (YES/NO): NO